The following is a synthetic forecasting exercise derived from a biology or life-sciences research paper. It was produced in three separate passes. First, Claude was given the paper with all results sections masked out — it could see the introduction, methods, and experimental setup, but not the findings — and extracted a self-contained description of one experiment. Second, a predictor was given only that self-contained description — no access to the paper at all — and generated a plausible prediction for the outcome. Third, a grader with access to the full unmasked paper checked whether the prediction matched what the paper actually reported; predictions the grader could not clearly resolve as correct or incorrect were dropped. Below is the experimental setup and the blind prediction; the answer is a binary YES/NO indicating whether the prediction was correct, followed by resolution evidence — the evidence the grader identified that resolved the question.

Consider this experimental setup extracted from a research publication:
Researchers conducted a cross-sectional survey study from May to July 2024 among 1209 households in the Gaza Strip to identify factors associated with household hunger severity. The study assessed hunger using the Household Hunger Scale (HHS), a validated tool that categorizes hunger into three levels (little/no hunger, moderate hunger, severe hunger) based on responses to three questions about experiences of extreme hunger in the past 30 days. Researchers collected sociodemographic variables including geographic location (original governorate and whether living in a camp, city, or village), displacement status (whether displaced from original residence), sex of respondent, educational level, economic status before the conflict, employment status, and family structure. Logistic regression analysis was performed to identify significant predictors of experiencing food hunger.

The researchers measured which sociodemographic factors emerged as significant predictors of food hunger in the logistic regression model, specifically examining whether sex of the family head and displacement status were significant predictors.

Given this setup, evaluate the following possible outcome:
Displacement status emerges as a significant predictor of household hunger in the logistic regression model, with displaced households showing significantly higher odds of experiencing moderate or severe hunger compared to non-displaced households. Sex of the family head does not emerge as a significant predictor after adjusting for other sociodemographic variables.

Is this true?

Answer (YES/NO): NO